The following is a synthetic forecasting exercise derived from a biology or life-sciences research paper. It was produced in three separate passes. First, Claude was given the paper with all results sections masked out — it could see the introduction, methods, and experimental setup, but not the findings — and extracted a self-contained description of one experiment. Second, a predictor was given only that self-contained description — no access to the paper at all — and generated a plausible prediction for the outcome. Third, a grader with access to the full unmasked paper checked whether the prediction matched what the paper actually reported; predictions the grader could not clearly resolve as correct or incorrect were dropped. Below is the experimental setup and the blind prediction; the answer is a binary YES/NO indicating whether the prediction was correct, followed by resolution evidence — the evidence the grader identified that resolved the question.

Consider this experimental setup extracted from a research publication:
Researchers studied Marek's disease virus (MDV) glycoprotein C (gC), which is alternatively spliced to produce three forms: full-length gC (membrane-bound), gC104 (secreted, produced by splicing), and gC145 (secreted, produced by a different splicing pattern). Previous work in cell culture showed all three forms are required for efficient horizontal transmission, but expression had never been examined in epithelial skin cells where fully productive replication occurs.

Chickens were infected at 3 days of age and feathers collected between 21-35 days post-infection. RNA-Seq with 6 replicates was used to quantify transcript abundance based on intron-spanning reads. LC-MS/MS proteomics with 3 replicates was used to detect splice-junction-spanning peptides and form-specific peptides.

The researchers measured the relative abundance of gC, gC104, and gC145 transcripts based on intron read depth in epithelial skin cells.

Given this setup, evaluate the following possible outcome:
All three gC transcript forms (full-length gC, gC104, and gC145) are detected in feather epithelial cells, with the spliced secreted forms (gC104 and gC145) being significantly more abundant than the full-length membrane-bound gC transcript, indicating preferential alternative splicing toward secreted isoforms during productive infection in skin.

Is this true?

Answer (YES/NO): YES